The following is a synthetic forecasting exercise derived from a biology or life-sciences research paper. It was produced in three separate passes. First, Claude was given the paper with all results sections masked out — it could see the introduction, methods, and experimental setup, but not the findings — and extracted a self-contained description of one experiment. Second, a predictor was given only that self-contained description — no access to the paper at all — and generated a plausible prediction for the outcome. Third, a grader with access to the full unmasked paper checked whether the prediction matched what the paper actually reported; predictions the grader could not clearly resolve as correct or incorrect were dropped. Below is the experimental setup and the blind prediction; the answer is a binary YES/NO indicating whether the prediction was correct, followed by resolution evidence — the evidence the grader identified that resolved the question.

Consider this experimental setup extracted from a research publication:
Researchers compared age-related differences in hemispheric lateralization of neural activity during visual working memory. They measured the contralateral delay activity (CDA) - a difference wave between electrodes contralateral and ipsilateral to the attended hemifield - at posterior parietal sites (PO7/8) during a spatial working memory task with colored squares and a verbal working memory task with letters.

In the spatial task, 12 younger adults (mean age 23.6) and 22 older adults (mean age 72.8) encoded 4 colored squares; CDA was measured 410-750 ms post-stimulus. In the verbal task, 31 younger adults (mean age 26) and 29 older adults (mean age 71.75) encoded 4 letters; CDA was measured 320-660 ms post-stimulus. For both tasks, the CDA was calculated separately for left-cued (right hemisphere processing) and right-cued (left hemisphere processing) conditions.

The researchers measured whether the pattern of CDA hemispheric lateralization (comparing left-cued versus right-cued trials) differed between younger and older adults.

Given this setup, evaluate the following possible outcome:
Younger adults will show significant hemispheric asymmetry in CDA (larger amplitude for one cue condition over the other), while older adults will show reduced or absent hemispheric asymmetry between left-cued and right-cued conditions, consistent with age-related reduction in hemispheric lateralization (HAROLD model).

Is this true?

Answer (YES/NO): NO